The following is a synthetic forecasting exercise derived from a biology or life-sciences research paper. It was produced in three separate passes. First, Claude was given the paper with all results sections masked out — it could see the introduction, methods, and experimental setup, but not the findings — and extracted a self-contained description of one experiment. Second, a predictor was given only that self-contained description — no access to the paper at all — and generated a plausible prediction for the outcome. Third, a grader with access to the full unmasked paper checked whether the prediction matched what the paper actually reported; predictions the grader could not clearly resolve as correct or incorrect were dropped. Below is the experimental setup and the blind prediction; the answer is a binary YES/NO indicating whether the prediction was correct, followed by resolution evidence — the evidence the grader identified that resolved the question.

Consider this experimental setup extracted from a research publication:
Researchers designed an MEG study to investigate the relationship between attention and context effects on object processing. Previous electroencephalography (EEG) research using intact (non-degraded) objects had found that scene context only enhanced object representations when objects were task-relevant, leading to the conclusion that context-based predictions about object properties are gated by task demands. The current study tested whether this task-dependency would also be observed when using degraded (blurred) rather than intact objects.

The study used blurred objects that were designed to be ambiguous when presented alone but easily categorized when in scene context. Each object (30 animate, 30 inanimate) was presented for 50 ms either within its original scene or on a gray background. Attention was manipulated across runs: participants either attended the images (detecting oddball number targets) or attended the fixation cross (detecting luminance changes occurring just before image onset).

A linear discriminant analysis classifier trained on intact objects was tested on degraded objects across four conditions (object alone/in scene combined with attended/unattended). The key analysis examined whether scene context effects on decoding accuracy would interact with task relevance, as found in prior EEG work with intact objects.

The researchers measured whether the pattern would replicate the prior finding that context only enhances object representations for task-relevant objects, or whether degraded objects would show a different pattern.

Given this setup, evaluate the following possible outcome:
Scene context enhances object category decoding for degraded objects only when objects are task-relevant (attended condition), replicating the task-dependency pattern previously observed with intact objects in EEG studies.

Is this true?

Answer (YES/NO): NO